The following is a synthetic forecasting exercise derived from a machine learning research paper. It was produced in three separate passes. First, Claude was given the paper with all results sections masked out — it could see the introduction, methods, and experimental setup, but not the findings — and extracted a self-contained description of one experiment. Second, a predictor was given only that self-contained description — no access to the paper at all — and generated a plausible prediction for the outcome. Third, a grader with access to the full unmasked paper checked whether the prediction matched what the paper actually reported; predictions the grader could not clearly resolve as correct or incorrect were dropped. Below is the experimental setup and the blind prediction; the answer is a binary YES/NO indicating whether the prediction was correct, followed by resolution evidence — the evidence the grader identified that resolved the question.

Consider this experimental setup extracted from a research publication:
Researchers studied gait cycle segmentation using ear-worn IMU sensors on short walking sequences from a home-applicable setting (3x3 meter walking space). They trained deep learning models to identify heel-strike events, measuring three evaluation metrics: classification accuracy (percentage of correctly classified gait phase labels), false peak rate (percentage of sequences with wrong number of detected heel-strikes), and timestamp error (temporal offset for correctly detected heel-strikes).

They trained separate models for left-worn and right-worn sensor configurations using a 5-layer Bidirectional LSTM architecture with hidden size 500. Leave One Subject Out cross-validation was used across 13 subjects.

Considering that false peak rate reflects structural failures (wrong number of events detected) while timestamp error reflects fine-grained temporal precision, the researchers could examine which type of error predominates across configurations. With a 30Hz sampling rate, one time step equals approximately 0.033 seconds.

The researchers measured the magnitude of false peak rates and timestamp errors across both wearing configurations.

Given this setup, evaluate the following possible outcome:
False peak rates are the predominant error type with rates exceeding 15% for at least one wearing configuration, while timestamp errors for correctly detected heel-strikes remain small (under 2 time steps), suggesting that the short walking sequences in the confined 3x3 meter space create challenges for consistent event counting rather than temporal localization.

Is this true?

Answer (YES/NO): NO